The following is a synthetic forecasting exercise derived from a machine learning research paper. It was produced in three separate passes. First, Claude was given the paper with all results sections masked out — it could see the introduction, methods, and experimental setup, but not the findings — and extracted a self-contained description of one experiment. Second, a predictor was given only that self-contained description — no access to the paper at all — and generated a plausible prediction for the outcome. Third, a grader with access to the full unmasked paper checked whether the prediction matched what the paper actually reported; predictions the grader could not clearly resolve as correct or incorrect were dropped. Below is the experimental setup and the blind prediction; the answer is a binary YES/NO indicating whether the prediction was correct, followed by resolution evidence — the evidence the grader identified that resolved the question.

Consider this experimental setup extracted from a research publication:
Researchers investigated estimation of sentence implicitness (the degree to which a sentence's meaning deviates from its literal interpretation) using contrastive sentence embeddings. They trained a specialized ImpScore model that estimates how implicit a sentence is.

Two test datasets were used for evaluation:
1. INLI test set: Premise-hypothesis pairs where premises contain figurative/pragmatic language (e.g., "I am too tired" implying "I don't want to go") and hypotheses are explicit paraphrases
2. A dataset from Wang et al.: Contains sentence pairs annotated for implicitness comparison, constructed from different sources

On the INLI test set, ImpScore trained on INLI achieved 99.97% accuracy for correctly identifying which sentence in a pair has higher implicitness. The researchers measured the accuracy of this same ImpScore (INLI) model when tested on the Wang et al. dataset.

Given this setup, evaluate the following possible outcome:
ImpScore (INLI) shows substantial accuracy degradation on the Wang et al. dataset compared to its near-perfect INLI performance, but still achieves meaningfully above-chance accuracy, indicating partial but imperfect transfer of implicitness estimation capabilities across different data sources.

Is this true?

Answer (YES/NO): YES